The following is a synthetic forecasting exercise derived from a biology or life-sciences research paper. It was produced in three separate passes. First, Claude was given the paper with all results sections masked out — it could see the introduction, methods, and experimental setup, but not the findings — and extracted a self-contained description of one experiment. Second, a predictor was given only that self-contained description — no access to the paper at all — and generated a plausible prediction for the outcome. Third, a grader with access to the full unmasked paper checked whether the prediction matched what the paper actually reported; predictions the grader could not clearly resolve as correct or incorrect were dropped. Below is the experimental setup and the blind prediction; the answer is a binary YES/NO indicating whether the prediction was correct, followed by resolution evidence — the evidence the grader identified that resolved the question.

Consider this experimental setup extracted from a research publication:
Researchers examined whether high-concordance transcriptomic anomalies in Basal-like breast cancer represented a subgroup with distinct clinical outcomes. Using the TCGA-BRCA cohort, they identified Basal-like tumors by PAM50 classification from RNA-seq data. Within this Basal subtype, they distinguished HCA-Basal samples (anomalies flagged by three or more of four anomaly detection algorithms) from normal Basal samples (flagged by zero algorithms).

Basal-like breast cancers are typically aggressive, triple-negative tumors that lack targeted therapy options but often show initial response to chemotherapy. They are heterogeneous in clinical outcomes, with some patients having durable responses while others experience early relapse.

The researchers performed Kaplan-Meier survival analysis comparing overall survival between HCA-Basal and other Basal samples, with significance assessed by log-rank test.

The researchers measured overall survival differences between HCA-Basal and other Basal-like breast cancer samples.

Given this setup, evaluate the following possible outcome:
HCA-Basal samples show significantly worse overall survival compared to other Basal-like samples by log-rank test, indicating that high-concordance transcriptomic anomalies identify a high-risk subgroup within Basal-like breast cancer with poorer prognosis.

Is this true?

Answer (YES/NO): NO